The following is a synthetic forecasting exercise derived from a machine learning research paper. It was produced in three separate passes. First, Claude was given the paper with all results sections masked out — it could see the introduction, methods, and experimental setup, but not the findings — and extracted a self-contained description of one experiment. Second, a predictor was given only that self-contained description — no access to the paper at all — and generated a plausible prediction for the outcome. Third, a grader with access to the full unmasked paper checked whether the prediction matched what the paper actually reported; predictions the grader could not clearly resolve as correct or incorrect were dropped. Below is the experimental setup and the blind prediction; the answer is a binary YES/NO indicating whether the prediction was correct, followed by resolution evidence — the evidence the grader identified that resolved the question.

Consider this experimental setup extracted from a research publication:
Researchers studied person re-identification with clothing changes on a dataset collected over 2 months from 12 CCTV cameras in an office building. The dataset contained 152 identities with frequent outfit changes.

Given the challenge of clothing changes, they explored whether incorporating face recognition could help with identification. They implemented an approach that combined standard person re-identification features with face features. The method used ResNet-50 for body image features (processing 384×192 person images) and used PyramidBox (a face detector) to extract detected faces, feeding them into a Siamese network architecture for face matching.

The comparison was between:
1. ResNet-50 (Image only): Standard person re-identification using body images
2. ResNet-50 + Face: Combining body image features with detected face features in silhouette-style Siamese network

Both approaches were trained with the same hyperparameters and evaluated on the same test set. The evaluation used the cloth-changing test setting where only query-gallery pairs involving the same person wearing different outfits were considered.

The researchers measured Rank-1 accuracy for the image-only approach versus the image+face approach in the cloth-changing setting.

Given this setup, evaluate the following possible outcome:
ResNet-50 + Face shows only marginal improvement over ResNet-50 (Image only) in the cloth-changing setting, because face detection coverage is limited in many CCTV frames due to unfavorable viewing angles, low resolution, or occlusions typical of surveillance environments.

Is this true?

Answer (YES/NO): YES